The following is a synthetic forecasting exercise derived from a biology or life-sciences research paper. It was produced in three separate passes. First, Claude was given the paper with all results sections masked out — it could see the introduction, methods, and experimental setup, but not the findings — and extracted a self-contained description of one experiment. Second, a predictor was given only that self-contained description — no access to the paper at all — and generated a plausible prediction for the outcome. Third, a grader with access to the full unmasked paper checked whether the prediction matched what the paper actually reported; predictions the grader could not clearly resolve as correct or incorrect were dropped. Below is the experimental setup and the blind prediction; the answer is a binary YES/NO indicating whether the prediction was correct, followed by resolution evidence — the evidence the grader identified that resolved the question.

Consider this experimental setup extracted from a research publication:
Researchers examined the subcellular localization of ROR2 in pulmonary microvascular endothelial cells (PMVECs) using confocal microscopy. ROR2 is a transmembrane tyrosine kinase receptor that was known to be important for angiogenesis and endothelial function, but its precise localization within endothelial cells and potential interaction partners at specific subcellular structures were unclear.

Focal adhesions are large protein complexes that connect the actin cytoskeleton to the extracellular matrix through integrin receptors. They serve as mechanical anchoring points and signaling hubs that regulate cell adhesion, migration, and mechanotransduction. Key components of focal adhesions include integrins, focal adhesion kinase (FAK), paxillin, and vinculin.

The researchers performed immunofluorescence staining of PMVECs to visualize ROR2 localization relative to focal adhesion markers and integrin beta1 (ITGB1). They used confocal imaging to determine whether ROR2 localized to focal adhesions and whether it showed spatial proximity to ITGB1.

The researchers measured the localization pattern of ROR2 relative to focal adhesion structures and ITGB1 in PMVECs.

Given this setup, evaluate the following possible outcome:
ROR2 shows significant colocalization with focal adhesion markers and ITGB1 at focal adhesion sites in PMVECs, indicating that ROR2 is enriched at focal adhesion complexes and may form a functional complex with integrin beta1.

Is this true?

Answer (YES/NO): YES